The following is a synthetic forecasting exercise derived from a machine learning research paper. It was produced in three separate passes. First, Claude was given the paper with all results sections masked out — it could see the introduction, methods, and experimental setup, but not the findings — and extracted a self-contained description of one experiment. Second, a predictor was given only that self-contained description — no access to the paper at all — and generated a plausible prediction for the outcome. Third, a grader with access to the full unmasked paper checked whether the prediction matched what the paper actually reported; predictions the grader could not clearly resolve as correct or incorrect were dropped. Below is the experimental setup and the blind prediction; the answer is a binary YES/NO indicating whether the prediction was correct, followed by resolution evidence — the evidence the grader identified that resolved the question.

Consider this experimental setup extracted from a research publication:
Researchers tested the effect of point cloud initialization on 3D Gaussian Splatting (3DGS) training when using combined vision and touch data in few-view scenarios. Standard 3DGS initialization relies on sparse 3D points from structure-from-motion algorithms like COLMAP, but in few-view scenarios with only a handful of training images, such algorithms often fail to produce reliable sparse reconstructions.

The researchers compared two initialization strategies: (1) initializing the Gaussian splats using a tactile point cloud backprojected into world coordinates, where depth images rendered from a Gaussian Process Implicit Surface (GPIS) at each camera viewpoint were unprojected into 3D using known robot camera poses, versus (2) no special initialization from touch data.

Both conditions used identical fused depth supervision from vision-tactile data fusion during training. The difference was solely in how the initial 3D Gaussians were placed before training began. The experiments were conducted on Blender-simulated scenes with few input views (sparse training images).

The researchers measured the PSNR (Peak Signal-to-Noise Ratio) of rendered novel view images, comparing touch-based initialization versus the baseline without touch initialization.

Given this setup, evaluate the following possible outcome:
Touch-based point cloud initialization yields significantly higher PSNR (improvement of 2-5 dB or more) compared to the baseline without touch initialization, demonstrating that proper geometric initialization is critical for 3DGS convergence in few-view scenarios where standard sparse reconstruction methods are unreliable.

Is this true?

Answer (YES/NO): NO